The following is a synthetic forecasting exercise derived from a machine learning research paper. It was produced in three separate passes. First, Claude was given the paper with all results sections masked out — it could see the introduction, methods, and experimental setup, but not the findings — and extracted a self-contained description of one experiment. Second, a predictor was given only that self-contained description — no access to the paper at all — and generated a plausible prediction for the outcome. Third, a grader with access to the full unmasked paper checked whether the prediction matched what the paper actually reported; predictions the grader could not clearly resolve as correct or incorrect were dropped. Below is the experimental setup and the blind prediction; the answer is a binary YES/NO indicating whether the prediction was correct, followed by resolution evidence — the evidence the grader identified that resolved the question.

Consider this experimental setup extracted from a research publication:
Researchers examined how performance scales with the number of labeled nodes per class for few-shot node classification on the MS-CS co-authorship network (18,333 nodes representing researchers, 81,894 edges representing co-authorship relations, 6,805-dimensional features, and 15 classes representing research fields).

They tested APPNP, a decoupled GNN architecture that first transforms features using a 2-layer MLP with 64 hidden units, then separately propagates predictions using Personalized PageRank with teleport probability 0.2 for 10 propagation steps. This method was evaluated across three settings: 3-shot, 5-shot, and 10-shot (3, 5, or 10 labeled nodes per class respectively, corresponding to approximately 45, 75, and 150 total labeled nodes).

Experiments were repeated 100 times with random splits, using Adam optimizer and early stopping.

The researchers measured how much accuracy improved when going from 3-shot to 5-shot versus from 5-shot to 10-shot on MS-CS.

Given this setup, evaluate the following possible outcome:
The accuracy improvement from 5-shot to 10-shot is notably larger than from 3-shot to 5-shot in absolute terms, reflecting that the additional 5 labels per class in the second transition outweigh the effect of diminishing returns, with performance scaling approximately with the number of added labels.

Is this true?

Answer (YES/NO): NO